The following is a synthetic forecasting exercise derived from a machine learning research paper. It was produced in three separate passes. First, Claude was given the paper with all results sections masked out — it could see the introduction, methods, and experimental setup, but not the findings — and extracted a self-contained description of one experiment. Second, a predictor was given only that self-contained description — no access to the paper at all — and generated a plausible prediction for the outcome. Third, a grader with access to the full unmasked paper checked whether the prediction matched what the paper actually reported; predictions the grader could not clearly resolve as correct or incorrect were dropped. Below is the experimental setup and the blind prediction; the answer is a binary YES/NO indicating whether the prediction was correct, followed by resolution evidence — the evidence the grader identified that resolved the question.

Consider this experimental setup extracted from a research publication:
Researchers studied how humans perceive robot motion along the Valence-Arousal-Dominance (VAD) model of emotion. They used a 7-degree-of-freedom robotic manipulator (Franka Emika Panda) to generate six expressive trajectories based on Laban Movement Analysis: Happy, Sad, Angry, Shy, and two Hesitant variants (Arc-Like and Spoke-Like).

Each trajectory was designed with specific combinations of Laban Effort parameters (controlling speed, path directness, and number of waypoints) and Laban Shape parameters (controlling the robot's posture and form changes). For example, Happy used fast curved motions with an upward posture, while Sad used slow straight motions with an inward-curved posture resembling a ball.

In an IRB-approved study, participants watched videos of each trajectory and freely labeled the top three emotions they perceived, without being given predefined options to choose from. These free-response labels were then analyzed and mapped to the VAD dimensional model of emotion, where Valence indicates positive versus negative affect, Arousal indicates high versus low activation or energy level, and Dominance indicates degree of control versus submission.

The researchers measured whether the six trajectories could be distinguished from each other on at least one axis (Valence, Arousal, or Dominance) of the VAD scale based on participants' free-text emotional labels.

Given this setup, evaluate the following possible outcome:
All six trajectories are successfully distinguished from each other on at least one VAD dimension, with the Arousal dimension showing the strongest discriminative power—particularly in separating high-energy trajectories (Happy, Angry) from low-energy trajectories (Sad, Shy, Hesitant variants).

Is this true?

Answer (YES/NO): NO